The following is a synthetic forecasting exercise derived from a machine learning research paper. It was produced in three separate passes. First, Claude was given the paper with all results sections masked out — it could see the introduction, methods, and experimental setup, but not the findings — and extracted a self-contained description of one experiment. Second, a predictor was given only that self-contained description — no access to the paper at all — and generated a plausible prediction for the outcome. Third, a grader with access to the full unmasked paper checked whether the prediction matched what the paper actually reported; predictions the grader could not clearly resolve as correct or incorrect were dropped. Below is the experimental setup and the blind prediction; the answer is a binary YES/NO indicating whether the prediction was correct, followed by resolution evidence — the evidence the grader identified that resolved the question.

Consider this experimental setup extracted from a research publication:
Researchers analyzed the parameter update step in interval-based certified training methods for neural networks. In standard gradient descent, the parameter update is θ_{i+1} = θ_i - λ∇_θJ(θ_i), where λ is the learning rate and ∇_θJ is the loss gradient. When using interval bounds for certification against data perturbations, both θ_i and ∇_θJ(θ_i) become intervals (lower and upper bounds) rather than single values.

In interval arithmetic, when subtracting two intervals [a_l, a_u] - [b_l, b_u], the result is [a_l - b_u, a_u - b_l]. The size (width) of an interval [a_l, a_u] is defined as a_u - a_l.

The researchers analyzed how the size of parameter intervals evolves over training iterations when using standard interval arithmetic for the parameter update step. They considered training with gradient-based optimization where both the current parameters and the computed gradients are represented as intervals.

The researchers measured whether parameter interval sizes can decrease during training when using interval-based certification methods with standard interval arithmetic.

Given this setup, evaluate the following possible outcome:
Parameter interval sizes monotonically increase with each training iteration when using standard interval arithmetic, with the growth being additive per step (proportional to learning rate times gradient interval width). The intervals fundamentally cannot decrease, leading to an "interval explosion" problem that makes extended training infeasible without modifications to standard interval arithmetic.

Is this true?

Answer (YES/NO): YES